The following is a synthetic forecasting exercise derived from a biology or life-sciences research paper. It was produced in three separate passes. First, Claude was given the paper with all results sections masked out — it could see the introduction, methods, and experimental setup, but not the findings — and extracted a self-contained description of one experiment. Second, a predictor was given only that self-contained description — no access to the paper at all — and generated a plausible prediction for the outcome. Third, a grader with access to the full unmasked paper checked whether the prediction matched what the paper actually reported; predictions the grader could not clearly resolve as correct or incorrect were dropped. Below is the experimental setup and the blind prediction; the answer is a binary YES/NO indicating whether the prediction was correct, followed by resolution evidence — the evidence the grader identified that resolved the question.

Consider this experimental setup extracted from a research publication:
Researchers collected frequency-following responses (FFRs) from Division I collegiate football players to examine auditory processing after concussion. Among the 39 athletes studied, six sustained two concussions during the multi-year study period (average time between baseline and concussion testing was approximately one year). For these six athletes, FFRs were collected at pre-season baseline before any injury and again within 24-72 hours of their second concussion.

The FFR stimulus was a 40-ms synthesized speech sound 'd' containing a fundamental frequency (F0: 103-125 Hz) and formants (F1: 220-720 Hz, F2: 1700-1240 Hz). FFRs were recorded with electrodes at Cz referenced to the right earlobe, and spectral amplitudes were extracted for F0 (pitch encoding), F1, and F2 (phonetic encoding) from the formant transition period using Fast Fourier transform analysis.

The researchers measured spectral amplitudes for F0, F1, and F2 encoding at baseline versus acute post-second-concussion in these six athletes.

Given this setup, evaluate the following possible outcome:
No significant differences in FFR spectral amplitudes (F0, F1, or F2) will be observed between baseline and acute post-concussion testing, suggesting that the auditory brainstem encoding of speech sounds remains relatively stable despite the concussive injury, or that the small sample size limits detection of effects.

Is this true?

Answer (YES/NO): NO